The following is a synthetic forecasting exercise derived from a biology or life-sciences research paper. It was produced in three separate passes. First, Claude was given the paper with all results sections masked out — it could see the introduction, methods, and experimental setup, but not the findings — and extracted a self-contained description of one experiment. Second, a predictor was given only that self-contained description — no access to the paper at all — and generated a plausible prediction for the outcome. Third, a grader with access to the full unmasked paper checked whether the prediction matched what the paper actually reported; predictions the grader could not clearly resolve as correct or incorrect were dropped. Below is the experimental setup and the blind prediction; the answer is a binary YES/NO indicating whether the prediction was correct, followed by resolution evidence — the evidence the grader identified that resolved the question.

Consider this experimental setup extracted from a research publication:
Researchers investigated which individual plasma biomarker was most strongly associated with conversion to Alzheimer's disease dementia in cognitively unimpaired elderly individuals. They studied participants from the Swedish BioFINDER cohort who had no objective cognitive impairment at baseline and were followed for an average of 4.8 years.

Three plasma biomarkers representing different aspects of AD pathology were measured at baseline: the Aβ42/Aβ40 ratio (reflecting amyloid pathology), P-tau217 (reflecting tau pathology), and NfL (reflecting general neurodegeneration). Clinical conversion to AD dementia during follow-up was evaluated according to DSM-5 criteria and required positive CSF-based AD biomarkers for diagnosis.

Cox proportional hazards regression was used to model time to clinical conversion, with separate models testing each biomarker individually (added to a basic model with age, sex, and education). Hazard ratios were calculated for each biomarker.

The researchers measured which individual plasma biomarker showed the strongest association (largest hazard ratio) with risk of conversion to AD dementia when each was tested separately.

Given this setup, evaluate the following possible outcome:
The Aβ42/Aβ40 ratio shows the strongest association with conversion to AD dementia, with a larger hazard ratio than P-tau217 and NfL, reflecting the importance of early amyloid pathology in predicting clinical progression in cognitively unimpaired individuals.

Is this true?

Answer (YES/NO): NO